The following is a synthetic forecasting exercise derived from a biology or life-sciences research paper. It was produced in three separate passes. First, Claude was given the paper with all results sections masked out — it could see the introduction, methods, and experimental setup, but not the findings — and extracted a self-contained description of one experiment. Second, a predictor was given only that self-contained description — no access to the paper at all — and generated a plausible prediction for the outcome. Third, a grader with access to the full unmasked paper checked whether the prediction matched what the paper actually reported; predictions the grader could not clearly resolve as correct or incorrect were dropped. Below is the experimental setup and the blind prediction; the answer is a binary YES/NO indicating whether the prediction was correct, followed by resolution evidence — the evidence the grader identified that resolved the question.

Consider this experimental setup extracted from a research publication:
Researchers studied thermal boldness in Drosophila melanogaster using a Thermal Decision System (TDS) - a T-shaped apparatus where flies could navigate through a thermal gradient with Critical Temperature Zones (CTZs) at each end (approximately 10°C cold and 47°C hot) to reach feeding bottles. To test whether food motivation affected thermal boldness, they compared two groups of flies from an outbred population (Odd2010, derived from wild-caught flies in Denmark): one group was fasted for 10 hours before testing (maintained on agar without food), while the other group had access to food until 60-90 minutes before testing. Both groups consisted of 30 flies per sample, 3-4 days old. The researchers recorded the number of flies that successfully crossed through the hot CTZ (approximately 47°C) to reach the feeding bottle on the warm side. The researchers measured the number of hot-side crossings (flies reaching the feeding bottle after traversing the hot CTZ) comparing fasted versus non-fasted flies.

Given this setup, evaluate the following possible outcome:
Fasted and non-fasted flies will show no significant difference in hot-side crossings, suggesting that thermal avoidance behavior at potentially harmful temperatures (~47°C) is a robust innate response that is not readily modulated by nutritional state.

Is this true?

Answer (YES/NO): NO